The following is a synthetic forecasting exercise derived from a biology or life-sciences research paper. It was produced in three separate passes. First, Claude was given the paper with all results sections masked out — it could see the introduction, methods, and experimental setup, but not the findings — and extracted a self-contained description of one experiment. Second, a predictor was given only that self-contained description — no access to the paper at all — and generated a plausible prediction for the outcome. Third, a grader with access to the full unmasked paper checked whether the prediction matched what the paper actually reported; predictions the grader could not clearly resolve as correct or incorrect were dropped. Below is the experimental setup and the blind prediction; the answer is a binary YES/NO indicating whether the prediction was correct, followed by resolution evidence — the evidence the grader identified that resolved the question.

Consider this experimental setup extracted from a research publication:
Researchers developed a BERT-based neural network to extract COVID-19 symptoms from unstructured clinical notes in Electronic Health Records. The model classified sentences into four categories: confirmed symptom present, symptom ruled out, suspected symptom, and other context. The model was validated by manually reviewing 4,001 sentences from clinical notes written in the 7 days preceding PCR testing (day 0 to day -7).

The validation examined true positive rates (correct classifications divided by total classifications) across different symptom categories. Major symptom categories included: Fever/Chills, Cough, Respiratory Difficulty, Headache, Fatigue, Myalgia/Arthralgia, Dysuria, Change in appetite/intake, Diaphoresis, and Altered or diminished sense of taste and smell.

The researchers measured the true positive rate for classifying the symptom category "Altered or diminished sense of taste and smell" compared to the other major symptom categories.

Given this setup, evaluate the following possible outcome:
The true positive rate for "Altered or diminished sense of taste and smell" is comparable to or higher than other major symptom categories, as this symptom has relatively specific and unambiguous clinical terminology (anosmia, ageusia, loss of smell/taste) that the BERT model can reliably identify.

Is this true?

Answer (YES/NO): NO